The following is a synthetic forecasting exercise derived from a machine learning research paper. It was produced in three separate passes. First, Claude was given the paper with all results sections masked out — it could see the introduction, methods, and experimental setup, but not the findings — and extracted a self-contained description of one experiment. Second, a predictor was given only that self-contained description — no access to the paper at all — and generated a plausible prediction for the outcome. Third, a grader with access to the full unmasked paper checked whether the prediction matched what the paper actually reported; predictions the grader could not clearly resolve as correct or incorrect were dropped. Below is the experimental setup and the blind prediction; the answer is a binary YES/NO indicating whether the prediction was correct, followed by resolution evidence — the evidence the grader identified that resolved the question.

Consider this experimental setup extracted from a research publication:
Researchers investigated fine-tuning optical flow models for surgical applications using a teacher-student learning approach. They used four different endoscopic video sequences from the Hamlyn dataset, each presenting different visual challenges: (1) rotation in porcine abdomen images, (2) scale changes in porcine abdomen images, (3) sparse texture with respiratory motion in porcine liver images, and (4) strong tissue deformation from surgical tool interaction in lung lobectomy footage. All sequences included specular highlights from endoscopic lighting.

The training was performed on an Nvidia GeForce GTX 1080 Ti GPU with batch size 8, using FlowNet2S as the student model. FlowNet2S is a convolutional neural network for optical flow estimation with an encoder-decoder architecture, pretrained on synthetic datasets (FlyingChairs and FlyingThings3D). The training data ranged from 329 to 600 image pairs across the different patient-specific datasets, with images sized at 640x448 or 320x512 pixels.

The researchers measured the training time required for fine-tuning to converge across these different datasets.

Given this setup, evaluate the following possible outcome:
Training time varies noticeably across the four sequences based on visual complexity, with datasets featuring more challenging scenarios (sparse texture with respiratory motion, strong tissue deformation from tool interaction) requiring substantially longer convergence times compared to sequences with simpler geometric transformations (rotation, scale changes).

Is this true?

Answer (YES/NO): NO